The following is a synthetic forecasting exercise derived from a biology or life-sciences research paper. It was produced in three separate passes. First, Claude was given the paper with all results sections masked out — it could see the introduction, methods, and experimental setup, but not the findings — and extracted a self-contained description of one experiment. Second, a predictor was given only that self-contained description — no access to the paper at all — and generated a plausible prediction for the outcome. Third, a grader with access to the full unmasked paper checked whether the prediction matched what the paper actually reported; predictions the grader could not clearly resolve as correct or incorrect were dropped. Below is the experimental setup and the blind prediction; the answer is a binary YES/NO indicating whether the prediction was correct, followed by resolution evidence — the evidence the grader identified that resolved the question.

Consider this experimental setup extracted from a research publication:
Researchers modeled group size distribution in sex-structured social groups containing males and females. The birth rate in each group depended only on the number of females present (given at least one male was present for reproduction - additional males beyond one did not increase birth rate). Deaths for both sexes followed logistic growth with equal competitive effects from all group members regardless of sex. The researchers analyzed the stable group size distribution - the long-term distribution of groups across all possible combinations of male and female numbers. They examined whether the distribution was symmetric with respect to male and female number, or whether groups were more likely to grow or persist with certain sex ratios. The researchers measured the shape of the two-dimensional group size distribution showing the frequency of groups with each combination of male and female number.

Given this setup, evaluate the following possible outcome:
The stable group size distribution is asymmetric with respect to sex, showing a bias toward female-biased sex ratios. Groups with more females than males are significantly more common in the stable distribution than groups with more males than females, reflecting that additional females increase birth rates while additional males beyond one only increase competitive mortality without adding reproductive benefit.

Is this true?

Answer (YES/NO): YES